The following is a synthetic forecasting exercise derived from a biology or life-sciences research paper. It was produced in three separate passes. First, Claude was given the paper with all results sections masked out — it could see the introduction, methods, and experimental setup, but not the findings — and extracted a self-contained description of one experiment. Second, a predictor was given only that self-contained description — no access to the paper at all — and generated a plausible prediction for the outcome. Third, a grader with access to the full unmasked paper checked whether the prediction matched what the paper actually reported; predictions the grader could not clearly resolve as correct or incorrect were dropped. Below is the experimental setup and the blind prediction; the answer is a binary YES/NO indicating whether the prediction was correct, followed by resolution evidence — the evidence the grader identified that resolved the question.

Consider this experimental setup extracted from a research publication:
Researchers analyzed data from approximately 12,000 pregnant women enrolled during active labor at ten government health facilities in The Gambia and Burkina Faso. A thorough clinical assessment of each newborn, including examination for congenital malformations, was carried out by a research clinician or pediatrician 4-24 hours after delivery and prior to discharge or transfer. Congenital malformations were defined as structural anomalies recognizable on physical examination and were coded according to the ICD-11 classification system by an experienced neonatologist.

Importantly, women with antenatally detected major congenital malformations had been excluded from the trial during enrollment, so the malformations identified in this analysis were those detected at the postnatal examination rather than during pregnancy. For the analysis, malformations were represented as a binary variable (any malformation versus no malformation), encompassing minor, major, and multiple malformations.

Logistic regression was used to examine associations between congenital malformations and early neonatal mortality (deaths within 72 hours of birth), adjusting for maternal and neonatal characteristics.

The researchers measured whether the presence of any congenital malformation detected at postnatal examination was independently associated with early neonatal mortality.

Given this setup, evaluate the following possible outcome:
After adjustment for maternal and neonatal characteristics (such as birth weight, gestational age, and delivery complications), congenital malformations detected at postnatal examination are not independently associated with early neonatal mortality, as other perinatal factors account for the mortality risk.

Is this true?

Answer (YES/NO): NO